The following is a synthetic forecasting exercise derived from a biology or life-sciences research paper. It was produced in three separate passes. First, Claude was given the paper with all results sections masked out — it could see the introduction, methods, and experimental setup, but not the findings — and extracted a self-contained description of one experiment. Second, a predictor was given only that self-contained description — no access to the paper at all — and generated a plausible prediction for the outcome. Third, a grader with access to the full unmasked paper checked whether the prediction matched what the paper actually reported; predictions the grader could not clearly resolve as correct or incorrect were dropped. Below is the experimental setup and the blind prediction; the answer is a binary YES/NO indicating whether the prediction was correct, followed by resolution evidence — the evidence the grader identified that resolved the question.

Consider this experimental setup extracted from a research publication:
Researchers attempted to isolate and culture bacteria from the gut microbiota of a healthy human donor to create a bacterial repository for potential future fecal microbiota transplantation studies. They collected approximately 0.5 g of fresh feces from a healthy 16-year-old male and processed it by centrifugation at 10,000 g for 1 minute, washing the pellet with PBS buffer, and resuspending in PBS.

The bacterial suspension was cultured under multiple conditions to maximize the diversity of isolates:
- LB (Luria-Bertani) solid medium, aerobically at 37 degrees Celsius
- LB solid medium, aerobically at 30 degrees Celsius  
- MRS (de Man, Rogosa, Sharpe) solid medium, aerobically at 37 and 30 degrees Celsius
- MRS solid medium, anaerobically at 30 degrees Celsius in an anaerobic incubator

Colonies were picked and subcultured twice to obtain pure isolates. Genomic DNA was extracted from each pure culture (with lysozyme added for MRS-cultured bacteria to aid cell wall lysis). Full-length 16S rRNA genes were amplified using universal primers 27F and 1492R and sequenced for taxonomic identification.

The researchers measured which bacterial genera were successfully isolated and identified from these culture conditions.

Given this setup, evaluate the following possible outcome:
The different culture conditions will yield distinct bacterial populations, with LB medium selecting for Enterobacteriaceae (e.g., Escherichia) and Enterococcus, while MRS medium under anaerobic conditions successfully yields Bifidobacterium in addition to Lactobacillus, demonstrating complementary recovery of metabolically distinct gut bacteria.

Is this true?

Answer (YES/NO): NO